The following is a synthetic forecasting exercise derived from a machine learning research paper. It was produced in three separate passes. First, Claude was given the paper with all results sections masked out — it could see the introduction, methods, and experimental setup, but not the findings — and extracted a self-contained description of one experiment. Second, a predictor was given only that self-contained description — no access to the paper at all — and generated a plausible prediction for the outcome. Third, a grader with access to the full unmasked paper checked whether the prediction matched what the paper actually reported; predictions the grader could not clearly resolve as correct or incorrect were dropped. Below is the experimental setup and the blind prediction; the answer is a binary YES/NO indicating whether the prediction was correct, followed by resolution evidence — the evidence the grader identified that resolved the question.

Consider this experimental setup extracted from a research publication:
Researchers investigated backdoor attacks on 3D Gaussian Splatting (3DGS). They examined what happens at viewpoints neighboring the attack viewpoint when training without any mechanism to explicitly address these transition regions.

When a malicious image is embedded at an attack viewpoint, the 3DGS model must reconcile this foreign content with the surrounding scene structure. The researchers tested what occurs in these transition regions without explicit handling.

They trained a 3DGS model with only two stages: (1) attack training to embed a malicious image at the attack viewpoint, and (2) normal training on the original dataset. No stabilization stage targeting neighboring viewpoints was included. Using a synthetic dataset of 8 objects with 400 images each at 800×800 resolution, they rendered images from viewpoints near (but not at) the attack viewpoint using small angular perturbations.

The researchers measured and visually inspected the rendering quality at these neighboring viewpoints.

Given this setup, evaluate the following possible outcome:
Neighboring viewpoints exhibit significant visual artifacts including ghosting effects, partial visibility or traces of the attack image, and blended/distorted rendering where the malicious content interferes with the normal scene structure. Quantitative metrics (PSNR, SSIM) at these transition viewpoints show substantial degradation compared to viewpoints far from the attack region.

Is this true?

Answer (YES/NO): NO